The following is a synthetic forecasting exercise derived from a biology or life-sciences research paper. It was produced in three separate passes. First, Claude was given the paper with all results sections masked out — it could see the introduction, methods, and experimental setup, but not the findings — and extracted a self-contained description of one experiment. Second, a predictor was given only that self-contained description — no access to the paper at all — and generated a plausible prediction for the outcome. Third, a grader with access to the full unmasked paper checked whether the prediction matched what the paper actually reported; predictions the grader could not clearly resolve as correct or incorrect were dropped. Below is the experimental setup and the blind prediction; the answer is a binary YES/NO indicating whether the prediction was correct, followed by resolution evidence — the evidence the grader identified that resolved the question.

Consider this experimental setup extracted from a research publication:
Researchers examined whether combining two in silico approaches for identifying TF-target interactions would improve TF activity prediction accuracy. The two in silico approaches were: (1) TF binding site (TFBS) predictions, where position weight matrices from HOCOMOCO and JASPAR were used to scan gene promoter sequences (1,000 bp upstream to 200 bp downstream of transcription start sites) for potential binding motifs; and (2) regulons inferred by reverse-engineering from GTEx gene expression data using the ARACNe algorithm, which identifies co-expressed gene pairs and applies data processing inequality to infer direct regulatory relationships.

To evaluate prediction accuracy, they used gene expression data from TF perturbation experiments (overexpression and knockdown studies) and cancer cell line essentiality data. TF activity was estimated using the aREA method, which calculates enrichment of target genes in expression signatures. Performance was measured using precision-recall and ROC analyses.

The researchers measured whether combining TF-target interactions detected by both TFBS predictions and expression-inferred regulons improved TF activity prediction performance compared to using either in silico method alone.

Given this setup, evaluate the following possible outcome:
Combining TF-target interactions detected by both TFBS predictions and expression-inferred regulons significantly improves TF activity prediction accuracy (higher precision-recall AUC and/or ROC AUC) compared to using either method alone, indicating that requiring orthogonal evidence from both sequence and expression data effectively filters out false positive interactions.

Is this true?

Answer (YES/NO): NO